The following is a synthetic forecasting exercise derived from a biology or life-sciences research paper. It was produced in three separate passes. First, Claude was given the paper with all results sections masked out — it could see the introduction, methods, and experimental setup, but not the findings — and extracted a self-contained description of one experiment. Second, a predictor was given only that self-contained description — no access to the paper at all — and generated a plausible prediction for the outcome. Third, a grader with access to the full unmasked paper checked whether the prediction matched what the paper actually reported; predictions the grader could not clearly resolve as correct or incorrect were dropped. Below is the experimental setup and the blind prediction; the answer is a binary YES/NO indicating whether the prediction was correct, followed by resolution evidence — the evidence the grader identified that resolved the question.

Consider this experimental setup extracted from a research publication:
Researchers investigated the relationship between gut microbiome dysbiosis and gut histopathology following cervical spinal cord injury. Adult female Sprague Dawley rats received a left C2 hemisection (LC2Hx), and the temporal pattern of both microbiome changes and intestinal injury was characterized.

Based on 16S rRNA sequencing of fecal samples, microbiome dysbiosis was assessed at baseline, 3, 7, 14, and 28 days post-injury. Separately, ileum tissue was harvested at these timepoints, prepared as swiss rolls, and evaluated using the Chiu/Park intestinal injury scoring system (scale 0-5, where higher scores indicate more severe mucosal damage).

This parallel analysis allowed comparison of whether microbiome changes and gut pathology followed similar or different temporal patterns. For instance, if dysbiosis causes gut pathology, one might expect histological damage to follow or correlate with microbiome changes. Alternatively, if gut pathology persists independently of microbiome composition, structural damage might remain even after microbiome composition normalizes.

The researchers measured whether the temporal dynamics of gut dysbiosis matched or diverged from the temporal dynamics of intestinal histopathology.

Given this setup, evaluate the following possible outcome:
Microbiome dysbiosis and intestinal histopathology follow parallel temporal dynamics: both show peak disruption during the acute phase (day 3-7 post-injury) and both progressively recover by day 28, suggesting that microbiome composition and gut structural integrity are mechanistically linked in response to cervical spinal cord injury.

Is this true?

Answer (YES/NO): NO